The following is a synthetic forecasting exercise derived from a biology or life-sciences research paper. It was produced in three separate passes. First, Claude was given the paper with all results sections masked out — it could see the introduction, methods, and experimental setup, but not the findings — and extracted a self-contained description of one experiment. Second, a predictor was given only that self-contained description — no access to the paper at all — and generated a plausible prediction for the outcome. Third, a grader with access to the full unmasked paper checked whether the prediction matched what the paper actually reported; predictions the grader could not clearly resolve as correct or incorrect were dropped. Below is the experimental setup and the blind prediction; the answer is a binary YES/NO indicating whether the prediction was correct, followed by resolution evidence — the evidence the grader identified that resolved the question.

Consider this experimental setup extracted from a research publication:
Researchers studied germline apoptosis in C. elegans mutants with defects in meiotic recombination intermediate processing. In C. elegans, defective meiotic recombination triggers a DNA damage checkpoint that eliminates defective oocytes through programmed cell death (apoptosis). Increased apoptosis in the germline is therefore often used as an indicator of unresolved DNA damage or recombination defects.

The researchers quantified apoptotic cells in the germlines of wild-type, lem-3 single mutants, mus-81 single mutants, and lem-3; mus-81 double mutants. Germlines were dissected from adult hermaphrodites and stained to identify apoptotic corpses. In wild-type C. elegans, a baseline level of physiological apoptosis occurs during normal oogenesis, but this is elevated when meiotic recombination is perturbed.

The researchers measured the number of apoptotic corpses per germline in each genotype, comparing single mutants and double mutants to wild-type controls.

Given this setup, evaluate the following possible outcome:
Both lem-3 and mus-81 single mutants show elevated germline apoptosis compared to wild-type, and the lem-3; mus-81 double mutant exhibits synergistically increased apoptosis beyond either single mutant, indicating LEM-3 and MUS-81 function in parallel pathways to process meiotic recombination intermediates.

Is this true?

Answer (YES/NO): NO